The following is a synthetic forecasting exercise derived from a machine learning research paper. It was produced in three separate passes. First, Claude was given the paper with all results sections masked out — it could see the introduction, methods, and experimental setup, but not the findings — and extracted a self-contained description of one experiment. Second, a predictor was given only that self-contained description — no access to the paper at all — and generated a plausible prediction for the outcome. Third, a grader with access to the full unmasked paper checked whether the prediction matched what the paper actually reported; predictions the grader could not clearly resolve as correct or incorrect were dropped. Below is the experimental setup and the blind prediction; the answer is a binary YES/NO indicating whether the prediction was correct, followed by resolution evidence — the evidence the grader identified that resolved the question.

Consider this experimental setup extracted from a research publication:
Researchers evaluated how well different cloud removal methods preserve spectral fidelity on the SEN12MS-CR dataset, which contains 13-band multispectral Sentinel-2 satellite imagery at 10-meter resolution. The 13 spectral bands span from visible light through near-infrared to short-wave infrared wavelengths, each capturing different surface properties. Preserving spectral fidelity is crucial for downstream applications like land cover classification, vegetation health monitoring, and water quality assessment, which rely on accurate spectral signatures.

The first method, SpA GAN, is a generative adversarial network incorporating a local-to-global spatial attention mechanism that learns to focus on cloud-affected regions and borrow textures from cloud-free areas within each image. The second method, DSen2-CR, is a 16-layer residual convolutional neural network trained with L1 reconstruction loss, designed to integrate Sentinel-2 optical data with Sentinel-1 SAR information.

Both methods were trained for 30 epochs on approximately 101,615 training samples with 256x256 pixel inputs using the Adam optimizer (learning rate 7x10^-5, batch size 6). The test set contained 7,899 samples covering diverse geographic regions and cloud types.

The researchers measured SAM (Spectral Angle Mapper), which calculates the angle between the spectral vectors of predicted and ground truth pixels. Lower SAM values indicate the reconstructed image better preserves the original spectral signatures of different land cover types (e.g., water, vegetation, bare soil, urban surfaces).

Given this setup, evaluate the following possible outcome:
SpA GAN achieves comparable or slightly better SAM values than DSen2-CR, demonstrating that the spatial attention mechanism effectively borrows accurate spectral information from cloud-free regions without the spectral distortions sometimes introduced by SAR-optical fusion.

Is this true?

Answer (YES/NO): NO